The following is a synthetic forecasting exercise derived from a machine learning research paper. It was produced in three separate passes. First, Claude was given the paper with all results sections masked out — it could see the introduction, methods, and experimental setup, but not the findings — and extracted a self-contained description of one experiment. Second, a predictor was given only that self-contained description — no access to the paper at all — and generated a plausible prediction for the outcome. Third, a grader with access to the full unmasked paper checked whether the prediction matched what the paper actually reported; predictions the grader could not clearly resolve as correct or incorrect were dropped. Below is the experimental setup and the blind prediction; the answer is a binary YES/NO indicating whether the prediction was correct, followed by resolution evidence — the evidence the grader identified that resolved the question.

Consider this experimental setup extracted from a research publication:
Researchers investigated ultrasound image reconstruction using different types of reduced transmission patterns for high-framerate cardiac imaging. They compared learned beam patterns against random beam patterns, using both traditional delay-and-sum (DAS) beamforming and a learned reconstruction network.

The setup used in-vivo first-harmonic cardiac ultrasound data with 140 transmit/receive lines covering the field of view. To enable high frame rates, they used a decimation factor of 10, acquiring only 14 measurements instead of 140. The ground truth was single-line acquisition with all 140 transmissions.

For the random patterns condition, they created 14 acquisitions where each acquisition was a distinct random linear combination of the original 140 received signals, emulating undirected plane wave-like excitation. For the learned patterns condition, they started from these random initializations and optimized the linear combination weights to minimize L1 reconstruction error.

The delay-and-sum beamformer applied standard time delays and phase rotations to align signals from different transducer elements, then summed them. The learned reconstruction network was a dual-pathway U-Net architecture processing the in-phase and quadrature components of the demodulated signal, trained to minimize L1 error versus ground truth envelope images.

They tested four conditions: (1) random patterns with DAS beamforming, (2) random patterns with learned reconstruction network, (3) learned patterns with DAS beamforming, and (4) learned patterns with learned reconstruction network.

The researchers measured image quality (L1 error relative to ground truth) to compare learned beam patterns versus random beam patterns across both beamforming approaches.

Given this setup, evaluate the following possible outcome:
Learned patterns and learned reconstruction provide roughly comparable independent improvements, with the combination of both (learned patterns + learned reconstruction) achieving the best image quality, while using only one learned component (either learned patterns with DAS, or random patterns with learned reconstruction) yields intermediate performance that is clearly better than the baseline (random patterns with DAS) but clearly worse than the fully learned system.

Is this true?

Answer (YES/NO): NO